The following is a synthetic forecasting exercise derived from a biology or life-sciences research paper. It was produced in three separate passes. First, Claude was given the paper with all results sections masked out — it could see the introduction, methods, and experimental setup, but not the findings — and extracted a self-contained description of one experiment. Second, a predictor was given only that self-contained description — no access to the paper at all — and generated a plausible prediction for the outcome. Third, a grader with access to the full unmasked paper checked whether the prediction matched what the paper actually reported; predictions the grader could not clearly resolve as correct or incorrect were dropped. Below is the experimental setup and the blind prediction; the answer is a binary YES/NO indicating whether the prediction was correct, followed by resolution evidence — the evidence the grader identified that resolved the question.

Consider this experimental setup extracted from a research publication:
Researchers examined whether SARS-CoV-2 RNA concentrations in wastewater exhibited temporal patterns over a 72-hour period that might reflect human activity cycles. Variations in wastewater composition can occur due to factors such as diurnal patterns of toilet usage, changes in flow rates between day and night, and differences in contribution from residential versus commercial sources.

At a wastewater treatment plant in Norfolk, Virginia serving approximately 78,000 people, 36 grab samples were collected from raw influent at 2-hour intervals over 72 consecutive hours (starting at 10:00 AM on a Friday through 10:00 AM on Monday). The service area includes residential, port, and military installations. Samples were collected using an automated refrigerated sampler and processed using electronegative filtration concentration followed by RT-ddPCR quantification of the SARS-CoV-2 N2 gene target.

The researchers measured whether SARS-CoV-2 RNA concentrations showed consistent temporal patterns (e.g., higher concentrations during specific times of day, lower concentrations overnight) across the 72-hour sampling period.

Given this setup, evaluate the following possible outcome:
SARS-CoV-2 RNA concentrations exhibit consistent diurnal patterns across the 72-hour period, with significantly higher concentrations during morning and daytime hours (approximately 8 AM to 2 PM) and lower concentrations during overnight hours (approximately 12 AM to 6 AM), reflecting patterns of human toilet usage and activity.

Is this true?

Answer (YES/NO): NO